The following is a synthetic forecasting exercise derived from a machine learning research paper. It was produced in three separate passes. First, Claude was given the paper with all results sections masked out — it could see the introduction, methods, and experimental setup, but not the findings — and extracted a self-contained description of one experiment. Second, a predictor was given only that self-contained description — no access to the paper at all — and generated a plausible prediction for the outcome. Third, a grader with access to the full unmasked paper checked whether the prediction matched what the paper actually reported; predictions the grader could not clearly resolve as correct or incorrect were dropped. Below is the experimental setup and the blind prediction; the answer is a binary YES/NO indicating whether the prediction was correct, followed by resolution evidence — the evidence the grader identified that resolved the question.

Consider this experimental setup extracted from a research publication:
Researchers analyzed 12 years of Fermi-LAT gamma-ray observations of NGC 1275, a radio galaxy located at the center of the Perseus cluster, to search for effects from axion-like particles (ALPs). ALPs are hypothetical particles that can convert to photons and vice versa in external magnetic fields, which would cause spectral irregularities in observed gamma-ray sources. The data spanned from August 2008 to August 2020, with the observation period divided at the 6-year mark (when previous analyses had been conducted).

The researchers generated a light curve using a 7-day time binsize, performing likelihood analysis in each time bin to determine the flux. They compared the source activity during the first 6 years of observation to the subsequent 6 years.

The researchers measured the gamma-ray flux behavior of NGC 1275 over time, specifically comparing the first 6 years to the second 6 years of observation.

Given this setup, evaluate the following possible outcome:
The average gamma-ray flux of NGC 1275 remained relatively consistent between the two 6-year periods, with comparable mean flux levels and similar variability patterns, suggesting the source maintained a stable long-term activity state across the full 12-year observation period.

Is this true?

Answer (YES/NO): NO